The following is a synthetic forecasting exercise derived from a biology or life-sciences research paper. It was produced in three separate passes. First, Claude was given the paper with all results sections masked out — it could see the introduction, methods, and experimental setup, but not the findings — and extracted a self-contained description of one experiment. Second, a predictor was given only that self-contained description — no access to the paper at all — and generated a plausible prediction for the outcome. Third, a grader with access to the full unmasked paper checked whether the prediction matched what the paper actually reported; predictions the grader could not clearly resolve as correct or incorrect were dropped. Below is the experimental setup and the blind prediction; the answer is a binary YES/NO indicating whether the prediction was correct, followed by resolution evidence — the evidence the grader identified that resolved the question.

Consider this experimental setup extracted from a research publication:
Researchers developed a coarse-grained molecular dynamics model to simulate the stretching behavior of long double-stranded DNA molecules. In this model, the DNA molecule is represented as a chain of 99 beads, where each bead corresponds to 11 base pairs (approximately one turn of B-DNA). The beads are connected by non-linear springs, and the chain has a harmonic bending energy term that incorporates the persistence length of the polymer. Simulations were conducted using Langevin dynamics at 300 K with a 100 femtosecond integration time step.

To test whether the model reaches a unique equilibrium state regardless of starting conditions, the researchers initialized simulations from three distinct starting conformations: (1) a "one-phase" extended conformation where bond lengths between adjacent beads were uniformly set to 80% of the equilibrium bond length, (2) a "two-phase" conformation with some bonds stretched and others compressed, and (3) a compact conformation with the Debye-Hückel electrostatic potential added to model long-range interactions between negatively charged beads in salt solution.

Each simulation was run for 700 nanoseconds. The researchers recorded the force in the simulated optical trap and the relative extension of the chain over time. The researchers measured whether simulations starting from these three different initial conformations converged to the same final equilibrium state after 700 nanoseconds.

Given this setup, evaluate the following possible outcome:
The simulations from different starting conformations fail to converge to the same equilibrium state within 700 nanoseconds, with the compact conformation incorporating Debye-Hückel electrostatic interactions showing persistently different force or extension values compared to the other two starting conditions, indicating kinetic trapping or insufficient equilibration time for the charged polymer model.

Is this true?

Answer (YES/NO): NO